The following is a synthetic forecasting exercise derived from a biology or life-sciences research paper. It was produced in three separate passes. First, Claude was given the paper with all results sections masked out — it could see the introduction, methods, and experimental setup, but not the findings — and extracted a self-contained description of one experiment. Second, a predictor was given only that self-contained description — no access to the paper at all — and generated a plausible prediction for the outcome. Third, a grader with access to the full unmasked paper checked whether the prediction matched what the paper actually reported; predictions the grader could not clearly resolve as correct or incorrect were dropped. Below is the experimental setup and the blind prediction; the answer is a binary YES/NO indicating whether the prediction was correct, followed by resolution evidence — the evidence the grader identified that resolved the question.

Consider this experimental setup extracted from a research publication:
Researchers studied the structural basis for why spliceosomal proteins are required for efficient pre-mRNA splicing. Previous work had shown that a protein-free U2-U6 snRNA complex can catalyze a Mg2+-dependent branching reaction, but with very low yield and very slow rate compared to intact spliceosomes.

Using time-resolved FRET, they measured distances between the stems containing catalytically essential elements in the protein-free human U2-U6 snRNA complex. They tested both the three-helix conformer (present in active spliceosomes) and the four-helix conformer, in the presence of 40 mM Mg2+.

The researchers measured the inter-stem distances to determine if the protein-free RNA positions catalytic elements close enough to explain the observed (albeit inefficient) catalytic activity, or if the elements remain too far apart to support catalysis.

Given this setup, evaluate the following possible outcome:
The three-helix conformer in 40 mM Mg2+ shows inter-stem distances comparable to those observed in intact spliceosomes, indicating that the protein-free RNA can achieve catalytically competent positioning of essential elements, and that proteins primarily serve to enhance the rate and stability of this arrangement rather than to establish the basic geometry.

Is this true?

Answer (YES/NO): NO